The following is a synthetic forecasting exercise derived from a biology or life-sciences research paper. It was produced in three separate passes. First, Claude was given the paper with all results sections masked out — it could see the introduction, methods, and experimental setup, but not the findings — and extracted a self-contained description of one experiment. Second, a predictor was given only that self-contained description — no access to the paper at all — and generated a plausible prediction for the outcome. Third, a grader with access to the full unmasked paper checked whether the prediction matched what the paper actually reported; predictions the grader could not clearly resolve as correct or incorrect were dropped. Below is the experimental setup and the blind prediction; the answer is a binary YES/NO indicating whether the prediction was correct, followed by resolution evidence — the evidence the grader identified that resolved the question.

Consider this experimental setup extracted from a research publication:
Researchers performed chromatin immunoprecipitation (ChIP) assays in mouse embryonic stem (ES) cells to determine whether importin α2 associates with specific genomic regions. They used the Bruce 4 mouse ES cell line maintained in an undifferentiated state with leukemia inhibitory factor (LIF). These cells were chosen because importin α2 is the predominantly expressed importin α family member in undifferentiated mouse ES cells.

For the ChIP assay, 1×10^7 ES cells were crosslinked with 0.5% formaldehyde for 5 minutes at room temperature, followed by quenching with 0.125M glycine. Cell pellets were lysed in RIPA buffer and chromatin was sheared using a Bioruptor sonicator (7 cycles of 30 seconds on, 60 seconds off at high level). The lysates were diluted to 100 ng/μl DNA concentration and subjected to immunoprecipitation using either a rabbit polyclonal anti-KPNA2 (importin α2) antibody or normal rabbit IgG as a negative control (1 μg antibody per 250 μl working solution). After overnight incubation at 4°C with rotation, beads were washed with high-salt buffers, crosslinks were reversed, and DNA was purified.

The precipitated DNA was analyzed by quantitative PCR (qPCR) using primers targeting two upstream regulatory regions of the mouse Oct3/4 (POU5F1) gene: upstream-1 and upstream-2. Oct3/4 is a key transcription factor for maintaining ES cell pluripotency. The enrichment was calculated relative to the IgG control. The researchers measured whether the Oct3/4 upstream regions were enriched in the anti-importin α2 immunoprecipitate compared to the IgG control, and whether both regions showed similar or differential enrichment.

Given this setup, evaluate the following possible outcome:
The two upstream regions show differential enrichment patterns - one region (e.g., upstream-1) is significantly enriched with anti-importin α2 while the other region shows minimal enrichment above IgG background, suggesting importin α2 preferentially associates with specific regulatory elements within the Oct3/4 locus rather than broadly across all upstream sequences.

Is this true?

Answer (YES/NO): NO